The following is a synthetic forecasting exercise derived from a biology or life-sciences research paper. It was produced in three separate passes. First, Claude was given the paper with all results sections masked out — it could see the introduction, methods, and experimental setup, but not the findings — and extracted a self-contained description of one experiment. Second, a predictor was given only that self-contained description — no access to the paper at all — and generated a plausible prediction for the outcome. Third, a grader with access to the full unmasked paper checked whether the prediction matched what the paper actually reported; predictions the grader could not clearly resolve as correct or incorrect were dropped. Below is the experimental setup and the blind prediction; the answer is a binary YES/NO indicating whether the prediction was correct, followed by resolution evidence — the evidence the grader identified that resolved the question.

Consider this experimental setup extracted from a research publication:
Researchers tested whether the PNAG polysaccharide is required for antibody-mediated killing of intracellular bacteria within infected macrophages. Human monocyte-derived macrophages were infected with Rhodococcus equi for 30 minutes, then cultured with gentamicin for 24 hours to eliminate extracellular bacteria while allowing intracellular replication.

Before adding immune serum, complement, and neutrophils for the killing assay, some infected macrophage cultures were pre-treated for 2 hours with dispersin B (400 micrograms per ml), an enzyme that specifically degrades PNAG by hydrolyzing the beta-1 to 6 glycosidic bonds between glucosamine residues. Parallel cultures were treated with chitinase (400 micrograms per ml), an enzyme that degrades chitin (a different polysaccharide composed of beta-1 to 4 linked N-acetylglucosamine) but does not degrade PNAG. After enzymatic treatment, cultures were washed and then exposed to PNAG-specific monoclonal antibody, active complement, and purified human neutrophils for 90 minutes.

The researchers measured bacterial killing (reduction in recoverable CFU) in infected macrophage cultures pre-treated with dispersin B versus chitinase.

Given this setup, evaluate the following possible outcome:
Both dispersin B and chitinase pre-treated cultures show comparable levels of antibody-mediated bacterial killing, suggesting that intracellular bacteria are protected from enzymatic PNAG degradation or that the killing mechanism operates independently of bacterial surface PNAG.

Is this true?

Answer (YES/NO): NO